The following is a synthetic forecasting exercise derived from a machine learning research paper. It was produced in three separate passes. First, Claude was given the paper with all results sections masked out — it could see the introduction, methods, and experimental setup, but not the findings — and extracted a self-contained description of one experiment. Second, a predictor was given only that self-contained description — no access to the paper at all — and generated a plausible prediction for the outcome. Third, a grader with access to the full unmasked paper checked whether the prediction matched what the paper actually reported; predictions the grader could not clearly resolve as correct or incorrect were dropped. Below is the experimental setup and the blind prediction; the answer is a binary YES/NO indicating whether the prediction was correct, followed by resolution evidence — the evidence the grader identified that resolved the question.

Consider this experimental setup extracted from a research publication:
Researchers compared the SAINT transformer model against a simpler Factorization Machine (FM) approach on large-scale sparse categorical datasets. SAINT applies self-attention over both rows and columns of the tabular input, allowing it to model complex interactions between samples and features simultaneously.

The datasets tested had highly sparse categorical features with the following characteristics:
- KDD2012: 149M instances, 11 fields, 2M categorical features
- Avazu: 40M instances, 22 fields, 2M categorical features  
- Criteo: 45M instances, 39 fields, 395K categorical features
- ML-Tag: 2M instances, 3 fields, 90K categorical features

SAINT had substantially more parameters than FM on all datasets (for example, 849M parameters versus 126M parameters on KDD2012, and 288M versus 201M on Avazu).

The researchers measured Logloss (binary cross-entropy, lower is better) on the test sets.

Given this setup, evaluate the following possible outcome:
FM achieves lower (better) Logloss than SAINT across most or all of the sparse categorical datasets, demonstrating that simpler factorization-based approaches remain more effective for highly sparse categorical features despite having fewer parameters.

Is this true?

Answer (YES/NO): YES